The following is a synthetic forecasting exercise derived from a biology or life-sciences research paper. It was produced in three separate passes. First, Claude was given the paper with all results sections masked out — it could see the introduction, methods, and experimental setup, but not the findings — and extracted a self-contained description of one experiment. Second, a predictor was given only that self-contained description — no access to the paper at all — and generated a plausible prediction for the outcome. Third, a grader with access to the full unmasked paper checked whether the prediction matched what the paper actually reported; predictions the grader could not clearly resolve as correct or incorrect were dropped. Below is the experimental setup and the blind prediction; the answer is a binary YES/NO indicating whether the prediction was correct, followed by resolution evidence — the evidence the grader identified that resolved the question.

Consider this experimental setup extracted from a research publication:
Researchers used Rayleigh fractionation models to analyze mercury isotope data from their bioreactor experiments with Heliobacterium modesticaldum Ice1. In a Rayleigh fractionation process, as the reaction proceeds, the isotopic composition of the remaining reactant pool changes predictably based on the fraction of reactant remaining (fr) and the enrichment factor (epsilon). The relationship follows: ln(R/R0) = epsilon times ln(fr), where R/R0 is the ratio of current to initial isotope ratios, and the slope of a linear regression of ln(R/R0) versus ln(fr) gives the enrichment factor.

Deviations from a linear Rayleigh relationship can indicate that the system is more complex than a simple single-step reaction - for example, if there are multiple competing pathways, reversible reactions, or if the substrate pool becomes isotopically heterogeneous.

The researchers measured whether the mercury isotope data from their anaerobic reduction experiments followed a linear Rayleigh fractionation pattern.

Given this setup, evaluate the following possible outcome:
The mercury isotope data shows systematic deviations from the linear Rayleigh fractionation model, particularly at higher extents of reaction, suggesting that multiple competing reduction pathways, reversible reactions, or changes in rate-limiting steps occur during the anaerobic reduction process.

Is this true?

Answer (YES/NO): YES